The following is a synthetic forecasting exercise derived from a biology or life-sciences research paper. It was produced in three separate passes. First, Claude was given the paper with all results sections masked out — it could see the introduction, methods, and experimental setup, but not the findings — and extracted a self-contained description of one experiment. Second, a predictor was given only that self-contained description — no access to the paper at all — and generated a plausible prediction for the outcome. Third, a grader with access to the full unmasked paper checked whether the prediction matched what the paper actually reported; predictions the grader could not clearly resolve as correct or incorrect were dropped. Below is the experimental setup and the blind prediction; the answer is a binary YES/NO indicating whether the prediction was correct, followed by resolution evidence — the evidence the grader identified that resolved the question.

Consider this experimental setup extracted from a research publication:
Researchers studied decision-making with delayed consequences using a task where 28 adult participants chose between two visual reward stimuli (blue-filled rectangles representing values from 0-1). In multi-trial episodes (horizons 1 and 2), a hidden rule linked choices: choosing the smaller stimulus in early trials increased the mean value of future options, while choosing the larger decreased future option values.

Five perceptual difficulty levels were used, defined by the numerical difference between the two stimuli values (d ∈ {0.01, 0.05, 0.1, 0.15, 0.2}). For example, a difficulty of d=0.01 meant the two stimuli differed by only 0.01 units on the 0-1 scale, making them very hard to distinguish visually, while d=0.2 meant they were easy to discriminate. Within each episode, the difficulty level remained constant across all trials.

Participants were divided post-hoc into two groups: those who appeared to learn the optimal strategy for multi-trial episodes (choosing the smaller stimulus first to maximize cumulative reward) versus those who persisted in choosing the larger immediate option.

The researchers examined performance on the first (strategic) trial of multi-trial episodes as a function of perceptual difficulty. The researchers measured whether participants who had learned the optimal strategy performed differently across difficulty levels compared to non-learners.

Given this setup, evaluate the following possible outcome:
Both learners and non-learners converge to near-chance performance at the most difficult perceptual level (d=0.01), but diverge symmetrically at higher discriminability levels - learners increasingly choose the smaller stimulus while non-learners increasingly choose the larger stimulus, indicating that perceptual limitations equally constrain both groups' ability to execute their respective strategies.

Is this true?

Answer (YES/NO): NO